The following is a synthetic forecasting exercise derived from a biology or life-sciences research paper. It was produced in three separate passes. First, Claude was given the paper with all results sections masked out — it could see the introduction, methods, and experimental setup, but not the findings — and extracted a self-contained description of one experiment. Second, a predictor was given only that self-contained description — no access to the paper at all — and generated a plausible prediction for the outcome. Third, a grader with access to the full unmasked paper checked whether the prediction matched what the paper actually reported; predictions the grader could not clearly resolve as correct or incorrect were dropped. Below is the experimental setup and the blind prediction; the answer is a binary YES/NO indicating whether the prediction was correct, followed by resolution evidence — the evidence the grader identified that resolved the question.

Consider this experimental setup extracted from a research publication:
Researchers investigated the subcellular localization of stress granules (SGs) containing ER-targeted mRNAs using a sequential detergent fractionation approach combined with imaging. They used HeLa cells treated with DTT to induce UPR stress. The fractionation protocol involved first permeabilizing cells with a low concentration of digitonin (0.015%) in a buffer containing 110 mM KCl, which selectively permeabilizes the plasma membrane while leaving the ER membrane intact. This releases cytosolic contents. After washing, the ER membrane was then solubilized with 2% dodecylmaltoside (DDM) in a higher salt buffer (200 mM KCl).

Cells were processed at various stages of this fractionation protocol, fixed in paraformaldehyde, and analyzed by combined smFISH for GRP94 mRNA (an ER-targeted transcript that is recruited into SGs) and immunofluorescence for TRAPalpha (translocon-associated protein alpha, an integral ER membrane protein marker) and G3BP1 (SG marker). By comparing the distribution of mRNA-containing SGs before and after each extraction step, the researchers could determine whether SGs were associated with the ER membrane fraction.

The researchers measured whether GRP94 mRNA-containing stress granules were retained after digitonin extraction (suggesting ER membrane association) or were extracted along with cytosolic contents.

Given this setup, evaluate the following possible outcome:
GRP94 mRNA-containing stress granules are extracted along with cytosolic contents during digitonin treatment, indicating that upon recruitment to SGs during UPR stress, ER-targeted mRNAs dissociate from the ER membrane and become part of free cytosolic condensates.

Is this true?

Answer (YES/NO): NO